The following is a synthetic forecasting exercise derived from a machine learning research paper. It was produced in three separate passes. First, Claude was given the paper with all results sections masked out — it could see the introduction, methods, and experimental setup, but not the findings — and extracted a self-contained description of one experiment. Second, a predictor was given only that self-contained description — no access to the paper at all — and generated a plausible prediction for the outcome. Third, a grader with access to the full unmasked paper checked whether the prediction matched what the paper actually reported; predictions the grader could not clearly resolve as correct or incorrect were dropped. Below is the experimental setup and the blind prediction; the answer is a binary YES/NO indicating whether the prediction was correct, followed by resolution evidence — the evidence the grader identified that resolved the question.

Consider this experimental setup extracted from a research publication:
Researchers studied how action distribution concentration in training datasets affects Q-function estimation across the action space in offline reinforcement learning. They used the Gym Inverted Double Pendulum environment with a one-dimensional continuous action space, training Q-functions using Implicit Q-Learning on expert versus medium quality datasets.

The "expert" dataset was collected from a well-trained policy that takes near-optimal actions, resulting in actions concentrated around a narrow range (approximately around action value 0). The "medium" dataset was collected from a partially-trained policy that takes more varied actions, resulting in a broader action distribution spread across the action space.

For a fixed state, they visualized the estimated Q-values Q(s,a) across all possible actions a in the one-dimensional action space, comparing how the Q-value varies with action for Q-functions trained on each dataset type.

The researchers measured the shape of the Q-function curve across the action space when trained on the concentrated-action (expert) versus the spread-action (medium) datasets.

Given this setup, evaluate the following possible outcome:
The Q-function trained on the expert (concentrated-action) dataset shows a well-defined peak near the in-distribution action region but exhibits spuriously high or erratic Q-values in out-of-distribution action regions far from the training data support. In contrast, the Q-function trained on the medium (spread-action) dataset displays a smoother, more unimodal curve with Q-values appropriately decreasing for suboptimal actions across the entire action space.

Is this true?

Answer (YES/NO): NO